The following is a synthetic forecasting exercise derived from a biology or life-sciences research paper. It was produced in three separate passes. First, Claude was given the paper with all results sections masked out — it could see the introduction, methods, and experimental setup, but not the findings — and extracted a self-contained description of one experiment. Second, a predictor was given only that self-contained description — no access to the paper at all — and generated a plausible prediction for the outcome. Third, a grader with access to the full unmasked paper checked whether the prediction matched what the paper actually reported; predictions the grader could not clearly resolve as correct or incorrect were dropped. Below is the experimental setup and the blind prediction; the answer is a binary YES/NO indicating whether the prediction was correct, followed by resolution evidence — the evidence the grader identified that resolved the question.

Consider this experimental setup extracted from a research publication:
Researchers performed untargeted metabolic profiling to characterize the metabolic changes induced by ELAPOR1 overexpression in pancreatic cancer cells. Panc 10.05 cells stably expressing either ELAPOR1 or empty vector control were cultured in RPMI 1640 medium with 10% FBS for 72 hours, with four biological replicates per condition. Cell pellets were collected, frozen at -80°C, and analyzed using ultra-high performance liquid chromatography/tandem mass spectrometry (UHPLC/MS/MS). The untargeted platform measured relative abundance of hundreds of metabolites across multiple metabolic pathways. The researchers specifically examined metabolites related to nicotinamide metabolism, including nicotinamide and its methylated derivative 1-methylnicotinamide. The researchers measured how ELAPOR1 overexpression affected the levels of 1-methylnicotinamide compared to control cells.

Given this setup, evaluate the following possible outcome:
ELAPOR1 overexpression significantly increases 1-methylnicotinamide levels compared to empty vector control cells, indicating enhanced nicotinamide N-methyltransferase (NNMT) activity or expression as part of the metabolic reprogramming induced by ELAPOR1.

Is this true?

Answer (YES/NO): NO